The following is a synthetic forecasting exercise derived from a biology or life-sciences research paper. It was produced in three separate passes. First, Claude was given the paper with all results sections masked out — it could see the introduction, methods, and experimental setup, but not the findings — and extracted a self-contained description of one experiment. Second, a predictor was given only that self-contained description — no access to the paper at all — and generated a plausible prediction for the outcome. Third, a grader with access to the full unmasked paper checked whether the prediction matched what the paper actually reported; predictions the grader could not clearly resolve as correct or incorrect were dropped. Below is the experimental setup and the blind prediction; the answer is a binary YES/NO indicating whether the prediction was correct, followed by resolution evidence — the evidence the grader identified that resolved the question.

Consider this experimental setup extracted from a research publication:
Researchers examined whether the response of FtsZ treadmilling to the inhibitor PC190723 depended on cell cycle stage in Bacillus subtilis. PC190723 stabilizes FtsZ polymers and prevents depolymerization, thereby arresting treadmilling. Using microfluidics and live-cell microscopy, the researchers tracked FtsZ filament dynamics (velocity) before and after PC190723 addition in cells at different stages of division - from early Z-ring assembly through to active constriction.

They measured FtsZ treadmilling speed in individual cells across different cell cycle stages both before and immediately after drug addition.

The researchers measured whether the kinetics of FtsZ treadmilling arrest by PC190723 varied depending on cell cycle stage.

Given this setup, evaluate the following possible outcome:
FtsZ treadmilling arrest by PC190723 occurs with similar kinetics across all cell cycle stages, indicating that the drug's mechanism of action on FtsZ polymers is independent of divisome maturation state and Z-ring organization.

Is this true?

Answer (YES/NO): YES